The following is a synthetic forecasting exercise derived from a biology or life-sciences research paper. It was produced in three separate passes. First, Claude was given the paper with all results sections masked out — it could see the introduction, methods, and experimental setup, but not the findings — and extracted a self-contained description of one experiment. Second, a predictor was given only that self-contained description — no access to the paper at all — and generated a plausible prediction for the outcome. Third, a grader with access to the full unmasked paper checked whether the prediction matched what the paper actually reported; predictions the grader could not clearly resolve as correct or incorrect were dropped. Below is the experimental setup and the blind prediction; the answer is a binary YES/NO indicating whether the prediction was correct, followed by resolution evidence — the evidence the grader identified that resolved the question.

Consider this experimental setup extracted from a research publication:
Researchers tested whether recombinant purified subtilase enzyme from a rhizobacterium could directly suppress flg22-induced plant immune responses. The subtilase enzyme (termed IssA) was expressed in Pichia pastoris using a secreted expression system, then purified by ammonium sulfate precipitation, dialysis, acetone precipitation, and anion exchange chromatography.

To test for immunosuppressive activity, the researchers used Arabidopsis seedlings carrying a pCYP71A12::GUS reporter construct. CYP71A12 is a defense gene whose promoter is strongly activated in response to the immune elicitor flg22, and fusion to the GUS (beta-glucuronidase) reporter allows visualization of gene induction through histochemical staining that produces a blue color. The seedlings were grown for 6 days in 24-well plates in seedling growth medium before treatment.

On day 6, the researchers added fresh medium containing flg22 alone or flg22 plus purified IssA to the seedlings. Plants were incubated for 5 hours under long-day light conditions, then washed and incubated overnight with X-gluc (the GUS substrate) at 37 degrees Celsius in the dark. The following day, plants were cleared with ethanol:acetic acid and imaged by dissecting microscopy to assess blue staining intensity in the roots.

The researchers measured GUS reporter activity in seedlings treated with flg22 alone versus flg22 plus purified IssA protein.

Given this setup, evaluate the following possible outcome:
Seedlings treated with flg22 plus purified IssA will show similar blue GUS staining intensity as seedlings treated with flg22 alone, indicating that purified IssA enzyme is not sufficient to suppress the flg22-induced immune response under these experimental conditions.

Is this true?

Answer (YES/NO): NO